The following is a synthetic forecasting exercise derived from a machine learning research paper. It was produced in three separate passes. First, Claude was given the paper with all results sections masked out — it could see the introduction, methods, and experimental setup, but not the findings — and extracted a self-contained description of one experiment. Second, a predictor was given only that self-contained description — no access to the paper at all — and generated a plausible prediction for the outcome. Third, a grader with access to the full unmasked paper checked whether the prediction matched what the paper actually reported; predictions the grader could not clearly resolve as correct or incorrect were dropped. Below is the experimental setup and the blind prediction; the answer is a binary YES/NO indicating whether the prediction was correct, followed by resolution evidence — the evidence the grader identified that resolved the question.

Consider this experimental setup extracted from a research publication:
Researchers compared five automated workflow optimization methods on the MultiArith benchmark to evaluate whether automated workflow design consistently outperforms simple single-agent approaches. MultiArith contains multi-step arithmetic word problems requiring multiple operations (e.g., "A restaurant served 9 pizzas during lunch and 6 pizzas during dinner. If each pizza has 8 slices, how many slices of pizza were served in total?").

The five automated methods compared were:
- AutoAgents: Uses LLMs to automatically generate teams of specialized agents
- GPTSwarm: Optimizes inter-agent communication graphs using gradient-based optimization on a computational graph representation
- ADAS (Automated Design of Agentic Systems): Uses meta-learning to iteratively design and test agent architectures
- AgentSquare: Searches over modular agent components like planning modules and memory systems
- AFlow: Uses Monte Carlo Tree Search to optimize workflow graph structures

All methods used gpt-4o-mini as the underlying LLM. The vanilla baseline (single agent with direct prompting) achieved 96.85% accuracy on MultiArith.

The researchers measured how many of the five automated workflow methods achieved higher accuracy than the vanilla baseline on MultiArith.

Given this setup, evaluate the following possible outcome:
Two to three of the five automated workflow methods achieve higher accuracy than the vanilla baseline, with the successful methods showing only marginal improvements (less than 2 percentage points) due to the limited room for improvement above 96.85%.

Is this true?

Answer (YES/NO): NO